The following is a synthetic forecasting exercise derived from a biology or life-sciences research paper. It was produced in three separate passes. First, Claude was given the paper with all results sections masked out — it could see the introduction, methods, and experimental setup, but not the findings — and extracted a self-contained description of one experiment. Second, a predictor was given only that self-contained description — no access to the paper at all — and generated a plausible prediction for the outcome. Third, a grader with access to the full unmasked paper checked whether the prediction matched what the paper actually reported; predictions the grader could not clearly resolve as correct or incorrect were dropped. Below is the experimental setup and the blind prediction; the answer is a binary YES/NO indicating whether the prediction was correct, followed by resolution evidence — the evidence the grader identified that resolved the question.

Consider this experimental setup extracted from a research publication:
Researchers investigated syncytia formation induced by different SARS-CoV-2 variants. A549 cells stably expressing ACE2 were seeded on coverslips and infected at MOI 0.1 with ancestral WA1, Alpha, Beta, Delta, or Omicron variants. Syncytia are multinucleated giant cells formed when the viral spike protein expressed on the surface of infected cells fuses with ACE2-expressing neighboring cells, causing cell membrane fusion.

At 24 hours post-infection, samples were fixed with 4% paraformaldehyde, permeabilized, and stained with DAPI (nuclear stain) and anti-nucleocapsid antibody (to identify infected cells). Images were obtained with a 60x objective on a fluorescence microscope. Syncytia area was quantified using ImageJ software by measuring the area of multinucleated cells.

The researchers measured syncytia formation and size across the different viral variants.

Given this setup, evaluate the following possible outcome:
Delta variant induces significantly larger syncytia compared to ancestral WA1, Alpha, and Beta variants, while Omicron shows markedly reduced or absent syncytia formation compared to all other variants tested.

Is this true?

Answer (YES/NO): NO